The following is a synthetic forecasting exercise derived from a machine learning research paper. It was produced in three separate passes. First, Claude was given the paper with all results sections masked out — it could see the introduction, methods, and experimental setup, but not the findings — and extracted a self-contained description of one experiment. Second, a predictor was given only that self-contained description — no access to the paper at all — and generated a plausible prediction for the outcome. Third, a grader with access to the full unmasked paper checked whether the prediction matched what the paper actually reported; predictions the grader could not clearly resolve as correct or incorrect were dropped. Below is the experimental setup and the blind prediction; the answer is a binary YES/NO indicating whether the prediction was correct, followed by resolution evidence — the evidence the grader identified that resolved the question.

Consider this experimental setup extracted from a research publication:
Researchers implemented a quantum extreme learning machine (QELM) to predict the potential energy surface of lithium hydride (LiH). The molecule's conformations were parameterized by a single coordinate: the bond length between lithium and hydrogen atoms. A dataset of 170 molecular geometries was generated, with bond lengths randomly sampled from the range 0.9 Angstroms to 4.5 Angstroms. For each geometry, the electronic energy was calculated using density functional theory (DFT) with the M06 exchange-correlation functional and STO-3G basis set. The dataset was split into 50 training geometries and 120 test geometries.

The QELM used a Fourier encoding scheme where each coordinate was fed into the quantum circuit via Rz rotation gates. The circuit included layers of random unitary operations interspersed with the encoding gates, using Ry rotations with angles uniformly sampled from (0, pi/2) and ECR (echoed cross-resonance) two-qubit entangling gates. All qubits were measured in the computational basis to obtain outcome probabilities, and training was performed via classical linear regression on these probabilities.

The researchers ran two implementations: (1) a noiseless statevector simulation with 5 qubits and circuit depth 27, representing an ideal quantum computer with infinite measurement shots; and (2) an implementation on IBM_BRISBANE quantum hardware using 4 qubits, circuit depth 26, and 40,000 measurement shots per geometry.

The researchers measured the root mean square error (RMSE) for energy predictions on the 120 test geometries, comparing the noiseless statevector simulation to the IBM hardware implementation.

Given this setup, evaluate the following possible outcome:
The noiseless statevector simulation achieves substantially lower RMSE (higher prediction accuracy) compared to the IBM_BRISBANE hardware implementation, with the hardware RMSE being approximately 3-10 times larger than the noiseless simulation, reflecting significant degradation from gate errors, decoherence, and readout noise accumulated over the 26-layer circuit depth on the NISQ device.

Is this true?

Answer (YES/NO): NO